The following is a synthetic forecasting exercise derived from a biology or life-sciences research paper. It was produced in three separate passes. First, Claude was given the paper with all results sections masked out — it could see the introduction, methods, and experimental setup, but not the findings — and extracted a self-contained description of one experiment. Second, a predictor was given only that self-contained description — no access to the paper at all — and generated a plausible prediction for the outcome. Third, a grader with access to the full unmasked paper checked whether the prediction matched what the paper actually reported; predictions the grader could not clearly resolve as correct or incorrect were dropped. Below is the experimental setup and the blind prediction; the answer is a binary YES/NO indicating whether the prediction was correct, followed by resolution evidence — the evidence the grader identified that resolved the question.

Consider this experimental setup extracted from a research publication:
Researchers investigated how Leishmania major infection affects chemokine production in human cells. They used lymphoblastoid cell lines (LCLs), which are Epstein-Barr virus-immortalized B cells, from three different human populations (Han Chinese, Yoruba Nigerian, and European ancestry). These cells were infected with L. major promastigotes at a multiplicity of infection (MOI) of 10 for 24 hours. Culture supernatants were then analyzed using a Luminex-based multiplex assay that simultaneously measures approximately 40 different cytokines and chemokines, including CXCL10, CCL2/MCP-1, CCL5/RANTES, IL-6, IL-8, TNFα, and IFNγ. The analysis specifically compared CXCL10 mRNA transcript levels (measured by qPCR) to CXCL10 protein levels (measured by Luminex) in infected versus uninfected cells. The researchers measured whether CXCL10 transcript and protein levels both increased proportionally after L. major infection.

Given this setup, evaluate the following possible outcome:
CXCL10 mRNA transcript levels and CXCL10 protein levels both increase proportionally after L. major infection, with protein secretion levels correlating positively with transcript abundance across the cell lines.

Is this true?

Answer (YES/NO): NO